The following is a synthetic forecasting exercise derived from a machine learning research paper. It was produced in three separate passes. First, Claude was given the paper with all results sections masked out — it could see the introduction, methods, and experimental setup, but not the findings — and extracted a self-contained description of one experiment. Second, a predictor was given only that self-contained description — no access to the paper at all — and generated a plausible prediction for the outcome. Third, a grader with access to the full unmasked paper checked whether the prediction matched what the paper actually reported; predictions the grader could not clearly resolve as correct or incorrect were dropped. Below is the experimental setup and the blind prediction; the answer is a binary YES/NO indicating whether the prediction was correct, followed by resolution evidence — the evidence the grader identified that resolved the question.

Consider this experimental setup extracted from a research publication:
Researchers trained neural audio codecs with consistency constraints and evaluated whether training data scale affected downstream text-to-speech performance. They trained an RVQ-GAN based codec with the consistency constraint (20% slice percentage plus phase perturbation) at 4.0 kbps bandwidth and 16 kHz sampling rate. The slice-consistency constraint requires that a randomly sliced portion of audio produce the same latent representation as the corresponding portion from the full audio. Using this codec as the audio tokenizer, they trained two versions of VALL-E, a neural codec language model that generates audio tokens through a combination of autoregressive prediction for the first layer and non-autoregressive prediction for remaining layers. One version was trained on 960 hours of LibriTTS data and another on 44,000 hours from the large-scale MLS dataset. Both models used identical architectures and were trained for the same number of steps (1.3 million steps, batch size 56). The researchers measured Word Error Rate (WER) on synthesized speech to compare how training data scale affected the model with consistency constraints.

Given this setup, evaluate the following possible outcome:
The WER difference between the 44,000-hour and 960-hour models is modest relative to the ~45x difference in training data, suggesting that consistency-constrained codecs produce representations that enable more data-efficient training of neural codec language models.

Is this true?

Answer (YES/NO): NO